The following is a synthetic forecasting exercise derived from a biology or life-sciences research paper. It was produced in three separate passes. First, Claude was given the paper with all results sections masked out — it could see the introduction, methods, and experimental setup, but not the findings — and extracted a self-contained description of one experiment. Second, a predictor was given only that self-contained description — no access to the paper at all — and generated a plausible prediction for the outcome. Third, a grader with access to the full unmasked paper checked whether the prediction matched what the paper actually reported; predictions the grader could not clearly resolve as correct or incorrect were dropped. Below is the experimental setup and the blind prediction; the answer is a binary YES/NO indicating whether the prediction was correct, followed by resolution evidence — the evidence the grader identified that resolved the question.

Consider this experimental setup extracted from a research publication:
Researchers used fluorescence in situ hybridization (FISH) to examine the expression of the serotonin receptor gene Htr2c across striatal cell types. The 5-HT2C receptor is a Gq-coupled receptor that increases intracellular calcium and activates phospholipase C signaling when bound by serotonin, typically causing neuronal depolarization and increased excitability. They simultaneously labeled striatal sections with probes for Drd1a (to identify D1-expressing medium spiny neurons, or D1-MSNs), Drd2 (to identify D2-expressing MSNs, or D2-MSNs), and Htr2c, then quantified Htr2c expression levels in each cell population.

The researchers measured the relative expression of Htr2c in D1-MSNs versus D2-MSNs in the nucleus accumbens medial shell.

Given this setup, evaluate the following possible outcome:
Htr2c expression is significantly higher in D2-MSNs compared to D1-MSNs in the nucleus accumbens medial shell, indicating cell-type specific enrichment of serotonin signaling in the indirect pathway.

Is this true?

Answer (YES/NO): YES